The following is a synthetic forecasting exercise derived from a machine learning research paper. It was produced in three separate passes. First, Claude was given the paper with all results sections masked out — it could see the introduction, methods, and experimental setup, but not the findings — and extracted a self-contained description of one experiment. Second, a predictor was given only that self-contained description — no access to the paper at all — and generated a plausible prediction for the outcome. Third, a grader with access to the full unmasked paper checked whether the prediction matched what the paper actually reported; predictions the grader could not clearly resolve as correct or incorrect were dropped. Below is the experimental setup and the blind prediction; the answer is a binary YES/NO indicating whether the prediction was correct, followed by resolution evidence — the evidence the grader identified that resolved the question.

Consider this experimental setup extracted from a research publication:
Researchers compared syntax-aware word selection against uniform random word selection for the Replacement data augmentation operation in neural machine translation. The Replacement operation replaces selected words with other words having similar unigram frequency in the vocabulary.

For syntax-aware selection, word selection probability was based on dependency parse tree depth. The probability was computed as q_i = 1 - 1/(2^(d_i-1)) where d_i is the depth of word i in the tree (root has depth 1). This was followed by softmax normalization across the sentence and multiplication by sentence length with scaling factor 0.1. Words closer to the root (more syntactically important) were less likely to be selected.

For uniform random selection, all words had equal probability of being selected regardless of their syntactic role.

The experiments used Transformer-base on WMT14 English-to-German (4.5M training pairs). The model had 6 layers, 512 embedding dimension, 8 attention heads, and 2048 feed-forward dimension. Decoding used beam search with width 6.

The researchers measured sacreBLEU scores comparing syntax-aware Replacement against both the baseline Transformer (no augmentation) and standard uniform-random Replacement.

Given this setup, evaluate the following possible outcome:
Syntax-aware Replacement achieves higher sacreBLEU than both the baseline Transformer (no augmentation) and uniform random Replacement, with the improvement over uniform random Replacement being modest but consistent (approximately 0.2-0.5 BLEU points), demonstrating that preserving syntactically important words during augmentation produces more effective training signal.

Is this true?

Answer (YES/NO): NO